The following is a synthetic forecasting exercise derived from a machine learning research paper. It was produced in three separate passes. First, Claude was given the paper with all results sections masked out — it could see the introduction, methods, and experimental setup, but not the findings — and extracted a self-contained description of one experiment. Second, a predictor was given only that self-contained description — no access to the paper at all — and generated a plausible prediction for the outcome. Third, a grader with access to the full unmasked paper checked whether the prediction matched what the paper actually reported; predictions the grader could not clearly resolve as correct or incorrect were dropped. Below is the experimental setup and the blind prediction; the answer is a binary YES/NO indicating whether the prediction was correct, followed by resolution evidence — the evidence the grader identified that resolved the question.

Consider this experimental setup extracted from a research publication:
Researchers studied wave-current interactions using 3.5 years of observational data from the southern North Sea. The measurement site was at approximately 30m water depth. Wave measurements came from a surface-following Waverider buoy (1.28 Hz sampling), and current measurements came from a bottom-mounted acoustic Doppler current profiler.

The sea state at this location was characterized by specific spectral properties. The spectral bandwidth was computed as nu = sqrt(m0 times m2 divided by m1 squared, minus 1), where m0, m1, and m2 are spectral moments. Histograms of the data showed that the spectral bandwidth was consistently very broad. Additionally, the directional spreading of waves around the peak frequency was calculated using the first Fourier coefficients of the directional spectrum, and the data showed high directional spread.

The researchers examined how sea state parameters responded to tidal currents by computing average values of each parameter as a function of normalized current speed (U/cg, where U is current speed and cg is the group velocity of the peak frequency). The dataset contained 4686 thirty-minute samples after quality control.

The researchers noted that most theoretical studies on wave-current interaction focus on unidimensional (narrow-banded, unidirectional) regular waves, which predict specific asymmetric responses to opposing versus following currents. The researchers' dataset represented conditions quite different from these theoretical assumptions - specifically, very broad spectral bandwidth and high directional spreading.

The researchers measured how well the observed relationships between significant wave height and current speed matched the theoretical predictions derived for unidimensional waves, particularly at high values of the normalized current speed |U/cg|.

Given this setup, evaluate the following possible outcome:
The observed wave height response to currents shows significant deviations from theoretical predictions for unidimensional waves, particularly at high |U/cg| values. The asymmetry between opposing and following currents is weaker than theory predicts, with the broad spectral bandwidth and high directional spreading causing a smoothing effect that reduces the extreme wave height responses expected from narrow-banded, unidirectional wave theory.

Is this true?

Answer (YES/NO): NO